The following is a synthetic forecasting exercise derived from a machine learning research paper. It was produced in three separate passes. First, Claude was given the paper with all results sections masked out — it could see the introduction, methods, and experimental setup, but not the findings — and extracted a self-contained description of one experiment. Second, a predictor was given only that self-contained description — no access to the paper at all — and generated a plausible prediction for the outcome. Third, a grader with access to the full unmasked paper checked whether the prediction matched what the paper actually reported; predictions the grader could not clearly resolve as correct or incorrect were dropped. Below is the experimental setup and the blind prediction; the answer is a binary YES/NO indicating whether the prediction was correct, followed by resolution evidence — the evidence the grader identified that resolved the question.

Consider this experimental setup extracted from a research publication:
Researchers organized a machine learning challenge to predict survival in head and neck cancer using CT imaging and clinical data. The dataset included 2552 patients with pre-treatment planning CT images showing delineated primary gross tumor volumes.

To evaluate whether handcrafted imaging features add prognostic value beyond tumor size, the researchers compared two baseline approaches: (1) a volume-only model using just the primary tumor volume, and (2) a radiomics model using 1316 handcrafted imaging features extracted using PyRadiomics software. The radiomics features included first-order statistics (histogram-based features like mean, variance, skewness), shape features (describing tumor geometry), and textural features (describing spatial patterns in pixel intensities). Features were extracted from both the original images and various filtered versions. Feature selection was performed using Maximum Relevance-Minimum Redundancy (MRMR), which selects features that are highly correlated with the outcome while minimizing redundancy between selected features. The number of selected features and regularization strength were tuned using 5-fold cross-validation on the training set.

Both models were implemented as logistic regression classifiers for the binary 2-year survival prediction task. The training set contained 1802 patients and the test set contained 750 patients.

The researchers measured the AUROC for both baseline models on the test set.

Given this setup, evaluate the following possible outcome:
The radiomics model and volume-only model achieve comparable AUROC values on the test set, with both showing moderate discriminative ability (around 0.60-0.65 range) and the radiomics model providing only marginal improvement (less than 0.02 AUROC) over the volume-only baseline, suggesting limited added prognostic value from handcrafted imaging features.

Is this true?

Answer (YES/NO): NO